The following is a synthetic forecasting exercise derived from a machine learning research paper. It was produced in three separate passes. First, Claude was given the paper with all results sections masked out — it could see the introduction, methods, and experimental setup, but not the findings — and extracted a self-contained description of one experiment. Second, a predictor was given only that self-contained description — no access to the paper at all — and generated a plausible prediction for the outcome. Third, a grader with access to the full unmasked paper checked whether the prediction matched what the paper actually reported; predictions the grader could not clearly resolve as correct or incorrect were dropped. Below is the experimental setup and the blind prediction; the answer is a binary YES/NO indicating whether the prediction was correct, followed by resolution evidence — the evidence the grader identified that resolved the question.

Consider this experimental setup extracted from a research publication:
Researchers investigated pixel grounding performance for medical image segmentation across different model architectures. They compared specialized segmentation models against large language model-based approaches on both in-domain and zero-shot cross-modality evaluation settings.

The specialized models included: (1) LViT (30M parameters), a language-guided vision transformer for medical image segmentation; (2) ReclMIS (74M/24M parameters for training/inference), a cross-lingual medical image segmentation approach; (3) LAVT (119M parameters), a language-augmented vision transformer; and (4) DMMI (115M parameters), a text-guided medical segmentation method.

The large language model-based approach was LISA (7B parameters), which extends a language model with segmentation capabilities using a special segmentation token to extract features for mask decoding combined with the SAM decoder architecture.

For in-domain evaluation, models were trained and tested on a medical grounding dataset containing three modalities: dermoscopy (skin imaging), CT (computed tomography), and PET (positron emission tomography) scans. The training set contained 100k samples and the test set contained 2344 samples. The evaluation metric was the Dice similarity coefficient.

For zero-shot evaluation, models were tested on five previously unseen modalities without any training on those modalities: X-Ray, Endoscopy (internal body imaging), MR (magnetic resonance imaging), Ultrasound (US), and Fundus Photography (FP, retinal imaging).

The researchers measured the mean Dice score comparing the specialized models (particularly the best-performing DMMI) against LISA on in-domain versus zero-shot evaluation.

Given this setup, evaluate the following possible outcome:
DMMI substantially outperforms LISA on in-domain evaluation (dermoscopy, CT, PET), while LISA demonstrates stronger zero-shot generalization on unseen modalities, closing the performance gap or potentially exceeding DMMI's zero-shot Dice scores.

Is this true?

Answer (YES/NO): YES